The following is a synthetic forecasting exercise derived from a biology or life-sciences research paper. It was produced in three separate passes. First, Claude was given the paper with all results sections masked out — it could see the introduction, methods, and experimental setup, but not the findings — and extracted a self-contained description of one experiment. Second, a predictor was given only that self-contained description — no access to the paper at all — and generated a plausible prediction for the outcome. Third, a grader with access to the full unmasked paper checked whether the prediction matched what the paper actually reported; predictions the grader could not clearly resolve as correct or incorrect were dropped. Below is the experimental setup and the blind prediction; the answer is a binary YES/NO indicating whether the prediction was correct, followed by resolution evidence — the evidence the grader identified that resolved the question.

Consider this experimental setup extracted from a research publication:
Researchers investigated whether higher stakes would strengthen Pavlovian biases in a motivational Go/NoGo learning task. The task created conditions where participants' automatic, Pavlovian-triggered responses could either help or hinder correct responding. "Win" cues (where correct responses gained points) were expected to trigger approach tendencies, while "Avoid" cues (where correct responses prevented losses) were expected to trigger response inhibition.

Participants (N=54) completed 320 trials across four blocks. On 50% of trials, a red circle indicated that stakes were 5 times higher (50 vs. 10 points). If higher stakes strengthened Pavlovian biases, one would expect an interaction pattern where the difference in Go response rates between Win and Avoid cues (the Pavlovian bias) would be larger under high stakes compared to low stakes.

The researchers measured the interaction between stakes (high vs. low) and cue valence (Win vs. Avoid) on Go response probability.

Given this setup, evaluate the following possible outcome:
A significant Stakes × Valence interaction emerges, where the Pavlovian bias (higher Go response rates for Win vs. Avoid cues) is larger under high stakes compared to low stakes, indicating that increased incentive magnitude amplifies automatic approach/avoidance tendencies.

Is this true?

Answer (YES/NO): NO